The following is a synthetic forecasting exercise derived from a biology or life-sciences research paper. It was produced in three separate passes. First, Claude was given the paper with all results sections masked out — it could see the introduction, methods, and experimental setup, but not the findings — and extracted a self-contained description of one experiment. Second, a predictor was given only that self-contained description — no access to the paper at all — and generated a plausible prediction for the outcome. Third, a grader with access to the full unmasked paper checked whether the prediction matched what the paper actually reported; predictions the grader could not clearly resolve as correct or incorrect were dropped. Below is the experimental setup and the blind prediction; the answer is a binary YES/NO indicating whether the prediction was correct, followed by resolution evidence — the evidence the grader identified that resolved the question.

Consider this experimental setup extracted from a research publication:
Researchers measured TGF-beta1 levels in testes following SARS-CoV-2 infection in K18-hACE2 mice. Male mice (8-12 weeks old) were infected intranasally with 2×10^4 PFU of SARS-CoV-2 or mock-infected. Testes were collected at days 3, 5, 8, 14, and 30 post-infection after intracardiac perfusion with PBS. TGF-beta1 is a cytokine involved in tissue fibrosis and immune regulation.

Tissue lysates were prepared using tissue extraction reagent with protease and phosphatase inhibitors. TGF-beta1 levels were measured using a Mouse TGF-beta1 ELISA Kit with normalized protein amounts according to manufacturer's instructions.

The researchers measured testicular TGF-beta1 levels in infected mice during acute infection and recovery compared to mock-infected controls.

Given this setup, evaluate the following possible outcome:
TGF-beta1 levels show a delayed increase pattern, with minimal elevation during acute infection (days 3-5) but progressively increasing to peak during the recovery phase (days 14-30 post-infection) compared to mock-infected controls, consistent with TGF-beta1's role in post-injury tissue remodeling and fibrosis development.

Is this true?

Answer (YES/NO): NO